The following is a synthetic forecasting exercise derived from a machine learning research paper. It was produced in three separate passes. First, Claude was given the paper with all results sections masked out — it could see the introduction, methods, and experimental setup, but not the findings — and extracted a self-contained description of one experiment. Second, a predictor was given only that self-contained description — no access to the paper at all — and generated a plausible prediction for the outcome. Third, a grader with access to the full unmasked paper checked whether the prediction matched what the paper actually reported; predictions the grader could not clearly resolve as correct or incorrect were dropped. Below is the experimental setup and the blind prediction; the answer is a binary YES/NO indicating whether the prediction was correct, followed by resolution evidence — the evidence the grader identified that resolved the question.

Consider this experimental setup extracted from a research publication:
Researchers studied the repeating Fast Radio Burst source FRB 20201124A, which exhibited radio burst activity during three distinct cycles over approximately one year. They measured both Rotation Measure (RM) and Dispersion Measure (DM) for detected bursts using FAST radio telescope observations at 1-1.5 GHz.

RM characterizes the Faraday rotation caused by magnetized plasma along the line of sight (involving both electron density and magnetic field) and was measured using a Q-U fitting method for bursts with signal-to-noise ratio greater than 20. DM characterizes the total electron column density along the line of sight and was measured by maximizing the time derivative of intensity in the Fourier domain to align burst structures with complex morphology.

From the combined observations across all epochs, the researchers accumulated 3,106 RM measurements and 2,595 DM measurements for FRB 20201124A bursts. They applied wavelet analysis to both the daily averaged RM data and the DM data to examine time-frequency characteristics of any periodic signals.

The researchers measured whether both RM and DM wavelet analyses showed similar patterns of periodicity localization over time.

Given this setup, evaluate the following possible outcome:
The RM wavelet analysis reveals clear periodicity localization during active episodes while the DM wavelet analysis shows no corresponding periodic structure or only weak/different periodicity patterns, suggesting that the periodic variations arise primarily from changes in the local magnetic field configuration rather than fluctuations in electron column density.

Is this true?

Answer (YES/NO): YES